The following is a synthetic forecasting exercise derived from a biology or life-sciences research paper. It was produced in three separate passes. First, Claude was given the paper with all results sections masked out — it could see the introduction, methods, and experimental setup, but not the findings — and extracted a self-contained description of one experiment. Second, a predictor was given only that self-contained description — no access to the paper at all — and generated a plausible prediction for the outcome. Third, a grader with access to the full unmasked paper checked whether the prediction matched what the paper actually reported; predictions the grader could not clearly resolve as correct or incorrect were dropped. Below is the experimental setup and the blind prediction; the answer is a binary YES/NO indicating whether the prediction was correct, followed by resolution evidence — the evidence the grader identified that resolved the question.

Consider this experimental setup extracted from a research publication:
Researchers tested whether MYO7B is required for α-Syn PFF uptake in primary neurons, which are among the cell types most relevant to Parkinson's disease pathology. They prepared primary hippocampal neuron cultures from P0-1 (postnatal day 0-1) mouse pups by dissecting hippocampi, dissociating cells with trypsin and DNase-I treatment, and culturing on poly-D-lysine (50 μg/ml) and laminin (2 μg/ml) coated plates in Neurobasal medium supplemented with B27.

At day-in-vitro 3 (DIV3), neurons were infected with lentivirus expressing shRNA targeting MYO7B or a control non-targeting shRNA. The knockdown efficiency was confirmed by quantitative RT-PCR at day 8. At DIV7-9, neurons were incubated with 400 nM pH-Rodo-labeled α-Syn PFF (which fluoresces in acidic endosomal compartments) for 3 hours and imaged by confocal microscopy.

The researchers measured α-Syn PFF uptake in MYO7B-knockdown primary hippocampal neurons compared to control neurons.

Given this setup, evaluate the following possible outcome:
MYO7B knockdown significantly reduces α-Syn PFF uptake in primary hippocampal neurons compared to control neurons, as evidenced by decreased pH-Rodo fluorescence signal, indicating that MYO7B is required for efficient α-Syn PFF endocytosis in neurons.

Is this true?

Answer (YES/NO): YES